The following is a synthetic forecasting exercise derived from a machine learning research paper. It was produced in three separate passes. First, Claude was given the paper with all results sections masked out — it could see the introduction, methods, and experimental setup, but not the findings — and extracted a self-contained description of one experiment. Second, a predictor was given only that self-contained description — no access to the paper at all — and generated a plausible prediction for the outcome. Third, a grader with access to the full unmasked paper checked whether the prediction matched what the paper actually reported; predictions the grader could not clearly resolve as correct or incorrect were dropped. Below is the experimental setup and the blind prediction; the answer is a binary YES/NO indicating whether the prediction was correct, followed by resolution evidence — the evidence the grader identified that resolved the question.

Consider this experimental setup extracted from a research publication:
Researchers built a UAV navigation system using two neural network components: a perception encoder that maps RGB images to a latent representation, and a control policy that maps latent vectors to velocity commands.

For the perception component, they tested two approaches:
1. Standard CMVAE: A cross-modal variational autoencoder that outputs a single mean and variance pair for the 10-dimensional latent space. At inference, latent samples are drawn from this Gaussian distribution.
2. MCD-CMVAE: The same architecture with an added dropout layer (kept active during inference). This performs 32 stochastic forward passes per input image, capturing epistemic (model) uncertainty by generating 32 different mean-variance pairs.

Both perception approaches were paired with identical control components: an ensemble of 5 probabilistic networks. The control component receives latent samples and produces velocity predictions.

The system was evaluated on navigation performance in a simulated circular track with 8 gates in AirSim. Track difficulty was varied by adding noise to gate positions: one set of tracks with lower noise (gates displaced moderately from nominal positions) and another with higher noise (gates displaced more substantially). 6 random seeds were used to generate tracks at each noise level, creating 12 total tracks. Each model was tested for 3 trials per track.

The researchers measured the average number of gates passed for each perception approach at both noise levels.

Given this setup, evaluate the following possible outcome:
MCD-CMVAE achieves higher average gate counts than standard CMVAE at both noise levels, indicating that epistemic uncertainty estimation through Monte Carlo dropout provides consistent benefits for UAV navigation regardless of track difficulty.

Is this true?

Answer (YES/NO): YES